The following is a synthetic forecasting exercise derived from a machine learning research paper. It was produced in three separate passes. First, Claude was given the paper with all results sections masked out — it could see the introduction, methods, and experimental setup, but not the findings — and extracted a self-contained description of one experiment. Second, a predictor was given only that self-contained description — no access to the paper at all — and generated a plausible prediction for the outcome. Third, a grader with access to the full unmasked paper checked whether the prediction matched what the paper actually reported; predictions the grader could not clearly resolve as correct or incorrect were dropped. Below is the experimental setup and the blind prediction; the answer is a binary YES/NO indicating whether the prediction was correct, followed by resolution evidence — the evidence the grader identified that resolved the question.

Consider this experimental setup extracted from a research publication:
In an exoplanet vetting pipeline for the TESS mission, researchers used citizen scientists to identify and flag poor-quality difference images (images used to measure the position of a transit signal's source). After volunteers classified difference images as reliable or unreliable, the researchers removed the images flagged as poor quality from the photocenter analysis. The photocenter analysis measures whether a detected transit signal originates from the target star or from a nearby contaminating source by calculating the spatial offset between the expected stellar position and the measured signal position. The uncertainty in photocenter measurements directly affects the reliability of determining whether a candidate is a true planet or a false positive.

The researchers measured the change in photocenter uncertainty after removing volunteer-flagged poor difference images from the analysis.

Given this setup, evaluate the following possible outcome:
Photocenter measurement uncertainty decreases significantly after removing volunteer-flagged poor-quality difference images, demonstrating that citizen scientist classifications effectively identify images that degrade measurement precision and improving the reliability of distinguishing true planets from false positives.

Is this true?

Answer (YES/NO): YES